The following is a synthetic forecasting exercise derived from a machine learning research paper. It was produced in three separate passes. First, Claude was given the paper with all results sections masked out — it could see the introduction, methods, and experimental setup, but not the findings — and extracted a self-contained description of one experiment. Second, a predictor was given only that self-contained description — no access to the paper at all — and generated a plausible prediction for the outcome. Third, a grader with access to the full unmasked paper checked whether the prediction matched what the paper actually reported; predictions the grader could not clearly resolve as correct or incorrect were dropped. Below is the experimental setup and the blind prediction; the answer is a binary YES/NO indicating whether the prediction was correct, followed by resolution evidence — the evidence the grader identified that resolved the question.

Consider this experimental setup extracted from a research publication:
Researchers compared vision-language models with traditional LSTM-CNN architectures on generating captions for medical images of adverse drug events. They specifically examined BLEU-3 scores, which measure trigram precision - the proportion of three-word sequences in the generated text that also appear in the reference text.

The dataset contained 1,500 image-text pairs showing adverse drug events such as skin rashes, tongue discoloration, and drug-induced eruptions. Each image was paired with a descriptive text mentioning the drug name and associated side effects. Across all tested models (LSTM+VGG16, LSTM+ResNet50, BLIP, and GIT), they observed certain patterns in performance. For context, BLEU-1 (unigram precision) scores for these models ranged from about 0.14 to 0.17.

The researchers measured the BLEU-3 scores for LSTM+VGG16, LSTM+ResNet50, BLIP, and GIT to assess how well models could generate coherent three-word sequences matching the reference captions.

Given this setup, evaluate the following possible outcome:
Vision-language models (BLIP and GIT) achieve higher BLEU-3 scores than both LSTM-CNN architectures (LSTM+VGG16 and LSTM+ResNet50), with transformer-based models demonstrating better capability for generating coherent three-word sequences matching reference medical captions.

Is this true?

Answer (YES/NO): YES